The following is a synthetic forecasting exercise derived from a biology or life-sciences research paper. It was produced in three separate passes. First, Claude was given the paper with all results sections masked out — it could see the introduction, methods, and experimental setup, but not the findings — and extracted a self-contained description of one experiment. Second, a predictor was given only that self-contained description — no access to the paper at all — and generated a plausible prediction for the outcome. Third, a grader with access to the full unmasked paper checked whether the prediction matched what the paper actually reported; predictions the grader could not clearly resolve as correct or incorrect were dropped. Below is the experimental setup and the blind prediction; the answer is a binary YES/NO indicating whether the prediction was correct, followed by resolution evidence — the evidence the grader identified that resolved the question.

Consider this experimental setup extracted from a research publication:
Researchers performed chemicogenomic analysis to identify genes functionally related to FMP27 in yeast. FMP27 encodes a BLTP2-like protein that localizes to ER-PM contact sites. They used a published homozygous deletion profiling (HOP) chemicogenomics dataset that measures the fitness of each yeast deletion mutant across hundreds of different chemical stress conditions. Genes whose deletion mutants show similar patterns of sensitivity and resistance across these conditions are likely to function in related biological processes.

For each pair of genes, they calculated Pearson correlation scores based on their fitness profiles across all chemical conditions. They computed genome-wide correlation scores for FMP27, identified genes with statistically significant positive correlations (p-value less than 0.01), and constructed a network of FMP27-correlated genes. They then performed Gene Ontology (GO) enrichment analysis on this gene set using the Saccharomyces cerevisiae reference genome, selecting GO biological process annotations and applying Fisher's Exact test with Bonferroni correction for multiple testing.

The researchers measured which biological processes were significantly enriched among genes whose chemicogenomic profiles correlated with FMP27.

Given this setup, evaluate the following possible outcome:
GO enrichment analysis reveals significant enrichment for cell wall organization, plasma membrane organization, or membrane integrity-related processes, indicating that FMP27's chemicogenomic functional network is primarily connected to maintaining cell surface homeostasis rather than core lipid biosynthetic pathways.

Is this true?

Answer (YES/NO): NO